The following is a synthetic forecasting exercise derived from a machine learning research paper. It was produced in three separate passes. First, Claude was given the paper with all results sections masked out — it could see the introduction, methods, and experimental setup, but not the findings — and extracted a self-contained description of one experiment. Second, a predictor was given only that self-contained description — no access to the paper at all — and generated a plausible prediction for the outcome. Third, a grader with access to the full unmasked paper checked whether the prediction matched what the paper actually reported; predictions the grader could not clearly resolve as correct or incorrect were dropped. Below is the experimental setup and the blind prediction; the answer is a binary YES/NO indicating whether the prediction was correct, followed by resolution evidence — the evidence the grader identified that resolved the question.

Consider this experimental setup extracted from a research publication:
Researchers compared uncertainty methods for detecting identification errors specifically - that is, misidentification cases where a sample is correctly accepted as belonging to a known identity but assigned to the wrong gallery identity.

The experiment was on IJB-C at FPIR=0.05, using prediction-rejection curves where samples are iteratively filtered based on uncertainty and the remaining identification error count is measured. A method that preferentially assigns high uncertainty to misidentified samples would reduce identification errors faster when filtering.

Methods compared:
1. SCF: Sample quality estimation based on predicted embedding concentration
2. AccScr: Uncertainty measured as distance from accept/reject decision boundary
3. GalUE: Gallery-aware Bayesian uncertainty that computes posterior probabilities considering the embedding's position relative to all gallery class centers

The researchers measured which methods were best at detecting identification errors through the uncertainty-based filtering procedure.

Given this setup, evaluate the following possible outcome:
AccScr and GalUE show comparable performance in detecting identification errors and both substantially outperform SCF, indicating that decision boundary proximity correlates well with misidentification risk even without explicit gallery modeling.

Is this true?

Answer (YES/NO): NO